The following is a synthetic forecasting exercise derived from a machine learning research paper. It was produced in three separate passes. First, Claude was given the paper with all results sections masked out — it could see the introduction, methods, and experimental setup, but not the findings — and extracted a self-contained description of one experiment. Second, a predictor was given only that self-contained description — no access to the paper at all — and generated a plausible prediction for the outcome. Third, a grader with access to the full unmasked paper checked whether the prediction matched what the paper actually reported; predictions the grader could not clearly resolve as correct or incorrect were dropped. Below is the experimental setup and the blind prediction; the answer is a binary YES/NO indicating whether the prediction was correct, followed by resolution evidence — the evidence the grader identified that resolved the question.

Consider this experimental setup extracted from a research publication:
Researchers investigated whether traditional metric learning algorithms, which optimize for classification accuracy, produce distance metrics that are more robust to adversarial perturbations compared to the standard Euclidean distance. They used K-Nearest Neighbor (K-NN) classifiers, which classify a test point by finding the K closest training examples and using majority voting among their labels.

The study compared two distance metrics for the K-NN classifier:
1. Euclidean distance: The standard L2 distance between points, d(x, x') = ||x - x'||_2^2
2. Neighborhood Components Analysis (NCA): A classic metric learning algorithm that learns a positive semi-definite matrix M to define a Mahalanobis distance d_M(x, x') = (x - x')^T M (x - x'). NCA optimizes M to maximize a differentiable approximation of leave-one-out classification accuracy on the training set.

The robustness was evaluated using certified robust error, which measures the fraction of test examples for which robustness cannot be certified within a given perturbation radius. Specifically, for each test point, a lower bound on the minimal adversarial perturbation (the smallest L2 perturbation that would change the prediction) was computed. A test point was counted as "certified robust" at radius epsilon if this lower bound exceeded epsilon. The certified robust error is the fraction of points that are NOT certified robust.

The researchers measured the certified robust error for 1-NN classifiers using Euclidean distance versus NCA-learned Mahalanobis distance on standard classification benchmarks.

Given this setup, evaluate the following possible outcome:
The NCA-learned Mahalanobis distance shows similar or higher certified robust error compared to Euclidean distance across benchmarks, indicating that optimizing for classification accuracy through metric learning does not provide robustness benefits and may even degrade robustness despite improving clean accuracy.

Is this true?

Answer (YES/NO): YES